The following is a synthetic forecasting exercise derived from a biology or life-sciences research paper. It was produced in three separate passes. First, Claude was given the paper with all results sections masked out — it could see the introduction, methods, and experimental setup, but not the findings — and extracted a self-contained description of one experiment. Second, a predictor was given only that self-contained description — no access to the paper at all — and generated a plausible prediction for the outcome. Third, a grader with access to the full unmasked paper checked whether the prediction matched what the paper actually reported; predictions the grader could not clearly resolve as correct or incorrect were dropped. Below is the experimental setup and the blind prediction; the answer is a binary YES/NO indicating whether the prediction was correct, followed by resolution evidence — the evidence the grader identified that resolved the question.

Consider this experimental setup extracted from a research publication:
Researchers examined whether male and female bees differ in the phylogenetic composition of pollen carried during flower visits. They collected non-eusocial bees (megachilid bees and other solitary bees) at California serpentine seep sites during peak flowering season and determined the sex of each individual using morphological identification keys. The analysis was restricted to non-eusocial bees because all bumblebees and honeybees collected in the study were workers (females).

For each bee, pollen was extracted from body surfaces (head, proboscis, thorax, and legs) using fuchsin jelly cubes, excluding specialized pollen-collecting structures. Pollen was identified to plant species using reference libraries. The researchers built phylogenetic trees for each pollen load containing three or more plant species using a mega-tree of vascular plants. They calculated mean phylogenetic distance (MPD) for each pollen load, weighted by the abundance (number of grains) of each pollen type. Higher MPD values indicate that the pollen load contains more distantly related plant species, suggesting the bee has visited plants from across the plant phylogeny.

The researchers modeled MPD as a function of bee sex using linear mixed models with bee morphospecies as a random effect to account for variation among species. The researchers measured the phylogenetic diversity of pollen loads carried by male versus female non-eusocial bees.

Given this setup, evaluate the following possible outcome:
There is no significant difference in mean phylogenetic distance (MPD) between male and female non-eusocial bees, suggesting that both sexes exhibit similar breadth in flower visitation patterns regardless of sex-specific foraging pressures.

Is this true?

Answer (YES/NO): NO